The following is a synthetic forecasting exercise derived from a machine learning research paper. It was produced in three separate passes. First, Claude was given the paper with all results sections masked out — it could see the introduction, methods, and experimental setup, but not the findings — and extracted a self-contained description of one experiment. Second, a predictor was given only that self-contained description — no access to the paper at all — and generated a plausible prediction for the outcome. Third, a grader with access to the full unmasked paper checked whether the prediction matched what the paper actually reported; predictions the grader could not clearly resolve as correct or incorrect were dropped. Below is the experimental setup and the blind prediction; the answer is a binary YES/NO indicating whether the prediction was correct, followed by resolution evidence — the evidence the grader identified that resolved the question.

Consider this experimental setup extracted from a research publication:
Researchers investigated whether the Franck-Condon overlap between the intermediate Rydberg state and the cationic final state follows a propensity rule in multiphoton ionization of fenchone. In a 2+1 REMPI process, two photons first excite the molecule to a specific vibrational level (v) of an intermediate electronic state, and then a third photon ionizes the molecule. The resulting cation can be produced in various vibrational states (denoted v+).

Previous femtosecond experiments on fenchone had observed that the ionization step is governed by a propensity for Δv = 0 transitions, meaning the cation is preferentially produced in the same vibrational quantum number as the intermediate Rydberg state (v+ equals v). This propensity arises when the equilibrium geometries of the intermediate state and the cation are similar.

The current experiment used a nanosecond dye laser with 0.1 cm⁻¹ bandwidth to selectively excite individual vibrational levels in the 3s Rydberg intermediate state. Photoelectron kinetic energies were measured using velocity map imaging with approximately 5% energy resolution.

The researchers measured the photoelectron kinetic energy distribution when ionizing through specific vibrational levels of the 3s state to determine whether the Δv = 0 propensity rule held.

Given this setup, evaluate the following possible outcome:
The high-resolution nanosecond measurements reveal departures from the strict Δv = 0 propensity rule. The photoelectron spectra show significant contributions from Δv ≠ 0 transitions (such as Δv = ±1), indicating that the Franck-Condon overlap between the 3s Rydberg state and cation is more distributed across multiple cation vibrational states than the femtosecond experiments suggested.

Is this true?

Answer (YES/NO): NO